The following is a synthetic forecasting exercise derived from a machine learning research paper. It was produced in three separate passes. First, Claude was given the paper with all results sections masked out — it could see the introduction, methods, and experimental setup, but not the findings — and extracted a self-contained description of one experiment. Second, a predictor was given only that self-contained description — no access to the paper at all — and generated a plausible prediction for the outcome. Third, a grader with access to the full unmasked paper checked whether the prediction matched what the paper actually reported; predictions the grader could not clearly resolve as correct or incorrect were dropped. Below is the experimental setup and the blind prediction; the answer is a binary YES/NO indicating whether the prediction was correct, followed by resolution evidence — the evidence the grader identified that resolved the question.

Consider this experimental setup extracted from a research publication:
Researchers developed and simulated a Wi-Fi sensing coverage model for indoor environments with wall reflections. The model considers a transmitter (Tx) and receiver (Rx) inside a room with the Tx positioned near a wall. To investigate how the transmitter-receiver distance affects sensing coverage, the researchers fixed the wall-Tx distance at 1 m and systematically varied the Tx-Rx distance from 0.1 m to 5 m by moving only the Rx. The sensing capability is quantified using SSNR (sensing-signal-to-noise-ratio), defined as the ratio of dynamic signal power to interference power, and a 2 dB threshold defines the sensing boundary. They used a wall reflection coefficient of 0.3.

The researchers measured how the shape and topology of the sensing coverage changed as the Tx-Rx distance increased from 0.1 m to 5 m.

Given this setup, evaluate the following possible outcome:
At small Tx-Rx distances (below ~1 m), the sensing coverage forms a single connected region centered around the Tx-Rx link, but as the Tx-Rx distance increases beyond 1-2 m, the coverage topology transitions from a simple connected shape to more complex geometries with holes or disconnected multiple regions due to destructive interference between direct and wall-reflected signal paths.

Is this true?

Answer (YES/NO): NO